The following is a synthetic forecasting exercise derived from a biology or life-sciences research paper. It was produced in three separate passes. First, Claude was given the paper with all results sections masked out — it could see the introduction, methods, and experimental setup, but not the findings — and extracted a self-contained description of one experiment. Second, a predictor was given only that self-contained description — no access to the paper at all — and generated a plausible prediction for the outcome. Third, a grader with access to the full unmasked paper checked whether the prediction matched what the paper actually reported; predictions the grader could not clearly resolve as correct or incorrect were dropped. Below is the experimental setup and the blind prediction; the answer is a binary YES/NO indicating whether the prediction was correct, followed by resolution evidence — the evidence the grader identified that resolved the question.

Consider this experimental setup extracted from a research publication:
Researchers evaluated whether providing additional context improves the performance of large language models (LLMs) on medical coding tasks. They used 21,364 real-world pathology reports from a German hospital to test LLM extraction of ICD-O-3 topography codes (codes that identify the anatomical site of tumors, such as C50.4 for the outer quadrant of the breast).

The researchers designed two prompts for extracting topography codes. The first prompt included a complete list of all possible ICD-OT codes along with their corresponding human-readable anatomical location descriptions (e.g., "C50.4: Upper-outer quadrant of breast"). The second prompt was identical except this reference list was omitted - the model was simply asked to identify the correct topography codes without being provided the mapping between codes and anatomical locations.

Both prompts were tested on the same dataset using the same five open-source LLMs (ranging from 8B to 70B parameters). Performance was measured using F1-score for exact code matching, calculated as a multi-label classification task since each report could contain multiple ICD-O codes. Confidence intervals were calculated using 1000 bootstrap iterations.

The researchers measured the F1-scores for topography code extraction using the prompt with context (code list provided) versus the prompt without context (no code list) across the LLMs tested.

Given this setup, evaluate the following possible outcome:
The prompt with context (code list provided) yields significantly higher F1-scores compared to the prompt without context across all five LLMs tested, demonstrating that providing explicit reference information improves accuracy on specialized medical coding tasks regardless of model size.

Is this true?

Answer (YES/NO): NO